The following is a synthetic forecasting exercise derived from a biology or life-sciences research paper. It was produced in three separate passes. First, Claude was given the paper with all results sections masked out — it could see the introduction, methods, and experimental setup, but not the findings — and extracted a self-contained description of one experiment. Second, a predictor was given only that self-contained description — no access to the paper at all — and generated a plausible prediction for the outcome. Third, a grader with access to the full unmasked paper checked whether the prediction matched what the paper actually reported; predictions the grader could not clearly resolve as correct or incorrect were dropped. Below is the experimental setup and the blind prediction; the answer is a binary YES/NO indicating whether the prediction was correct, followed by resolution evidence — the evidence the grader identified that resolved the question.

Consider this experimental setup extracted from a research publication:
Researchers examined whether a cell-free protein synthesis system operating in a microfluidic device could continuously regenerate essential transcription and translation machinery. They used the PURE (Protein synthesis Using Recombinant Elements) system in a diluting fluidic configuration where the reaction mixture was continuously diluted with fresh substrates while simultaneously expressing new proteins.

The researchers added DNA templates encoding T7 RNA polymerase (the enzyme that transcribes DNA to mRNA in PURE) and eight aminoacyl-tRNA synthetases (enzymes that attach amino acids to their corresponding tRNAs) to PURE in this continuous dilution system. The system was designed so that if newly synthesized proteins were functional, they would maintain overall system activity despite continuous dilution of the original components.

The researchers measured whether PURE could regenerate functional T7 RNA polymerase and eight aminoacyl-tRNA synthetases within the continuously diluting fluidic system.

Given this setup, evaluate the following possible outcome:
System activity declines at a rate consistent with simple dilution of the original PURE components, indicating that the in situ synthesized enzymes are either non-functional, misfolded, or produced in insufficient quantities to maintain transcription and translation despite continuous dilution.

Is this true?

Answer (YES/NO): NO